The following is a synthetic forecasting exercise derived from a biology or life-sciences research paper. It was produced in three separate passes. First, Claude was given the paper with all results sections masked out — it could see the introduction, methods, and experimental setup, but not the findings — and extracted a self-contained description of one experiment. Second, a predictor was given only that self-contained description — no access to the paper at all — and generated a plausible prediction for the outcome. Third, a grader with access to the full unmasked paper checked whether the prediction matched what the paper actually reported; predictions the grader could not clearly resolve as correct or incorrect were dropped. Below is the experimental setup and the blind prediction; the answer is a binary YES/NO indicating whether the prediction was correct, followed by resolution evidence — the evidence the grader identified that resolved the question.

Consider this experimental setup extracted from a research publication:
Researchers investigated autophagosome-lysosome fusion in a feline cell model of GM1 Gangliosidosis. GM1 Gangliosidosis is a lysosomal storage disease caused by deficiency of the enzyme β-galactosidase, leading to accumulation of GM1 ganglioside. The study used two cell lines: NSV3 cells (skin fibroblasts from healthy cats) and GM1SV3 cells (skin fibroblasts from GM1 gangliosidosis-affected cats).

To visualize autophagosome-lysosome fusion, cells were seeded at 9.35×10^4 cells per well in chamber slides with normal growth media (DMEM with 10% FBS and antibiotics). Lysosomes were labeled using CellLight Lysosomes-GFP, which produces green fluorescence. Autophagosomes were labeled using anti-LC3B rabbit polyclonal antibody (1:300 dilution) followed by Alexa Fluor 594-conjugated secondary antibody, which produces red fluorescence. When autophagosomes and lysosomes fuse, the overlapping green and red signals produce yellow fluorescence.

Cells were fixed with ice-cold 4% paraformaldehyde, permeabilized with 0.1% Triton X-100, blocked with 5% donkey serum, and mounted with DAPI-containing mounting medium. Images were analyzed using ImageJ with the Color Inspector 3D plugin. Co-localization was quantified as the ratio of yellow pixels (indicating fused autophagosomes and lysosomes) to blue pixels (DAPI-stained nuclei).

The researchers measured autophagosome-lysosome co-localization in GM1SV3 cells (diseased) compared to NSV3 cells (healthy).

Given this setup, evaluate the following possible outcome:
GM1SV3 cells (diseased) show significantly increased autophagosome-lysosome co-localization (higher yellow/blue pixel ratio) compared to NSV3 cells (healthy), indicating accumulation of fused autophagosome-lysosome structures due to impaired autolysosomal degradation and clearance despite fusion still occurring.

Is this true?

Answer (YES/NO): NO